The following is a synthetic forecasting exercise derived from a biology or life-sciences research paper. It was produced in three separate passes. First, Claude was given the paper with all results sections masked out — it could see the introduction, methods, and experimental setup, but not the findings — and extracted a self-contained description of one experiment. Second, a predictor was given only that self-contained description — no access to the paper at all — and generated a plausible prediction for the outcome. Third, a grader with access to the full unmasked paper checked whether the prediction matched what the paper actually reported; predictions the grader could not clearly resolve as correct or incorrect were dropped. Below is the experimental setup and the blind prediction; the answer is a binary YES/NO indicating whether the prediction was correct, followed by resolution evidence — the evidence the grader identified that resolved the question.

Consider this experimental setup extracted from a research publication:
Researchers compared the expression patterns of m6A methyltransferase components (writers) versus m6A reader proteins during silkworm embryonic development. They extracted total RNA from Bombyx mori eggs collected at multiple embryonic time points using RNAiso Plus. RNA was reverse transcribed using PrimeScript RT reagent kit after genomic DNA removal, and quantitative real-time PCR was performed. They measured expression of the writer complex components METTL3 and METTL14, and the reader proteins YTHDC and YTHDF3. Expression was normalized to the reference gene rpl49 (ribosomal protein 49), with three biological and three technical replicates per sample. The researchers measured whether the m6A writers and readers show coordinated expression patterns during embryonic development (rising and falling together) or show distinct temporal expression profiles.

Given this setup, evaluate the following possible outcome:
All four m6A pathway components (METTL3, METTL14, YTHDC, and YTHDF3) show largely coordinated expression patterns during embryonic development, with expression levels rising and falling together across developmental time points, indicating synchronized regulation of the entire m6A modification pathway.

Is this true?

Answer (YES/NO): NO